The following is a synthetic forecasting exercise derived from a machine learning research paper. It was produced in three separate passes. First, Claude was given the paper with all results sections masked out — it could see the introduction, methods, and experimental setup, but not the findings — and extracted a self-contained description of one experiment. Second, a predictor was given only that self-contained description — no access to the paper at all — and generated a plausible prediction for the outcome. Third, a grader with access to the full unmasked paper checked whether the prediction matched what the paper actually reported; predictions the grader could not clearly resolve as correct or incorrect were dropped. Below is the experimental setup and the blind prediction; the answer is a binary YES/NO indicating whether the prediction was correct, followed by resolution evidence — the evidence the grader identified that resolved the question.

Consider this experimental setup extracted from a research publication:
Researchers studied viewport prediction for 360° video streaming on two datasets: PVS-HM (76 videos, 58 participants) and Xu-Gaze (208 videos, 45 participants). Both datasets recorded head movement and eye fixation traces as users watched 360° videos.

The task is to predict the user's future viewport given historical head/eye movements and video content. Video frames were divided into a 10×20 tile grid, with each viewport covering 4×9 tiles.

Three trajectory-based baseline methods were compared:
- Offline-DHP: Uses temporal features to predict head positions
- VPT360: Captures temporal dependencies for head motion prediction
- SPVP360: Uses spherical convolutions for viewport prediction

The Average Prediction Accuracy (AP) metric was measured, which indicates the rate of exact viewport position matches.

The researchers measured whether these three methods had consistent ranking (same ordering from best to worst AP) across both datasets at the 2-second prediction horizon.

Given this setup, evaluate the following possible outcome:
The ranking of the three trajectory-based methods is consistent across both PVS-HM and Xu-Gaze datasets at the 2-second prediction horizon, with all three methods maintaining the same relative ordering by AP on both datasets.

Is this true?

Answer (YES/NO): YES